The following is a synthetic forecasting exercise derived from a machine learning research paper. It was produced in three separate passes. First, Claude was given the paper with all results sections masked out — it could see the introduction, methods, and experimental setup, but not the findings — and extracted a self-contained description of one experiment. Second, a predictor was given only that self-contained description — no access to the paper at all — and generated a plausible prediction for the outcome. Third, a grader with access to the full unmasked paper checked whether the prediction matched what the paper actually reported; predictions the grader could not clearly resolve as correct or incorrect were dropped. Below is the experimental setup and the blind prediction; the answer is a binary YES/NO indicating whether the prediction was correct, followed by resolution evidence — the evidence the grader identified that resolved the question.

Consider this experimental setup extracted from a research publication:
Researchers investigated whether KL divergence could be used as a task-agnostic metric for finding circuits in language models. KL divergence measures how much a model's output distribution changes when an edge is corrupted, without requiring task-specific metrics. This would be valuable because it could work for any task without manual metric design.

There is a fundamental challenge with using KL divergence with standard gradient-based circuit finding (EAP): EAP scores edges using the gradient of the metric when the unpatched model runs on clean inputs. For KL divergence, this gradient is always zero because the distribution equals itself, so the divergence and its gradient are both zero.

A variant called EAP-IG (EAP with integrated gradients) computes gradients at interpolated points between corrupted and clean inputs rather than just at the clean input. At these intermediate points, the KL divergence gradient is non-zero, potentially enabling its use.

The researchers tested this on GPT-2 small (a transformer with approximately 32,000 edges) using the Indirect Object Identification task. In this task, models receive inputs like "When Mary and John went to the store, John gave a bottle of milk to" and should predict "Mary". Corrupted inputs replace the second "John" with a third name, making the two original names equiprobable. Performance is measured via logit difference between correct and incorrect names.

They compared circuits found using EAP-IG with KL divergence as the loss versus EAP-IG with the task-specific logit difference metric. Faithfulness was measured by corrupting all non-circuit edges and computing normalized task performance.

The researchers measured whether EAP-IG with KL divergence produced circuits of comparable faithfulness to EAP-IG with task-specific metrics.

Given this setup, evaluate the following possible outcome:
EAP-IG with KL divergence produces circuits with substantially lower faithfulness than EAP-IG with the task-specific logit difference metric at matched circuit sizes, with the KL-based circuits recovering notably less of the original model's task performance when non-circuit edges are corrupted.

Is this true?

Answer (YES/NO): NO